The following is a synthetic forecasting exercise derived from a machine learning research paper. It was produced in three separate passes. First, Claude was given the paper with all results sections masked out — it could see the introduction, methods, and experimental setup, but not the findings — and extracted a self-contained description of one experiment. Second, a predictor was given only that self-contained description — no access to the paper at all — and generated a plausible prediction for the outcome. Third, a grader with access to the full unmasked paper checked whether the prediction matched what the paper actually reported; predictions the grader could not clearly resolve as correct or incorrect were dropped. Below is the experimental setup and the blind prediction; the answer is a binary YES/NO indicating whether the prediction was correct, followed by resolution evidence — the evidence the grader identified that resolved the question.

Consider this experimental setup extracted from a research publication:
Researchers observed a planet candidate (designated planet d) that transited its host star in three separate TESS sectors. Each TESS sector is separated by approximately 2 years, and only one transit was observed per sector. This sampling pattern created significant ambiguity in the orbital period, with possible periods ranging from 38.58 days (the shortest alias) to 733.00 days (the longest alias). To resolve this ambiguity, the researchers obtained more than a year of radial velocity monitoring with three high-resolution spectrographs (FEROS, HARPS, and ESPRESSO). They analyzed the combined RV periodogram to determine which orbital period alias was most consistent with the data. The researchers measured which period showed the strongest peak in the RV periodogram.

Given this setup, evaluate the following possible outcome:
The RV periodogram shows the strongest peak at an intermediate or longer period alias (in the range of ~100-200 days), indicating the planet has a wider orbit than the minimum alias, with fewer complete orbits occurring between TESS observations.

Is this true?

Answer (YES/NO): NO